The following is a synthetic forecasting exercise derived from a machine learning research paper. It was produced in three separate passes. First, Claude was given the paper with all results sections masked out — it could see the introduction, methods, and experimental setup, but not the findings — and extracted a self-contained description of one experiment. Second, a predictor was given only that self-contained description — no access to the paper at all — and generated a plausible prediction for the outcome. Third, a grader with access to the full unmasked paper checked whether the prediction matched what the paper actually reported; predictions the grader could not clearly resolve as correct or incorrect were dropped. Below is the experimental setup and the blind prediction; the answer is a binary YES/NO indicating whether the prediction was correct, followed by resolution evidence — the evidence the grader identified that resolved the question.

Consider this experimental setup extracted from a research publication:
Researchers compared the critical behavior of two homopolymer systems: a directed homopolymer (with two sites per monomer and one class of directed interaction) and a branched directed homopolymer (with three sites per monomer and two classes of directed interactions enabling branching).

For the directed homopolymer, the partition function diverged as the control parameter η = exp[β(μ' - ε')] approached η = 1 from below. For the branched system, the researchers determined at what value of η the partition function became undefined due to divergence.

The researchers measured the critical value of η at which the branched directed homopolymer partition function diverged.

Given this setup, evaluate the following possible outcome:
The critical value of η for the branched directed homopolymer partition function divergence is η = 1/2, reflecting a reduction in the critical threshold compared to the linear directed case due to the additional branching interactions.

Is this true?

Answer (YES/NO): NO